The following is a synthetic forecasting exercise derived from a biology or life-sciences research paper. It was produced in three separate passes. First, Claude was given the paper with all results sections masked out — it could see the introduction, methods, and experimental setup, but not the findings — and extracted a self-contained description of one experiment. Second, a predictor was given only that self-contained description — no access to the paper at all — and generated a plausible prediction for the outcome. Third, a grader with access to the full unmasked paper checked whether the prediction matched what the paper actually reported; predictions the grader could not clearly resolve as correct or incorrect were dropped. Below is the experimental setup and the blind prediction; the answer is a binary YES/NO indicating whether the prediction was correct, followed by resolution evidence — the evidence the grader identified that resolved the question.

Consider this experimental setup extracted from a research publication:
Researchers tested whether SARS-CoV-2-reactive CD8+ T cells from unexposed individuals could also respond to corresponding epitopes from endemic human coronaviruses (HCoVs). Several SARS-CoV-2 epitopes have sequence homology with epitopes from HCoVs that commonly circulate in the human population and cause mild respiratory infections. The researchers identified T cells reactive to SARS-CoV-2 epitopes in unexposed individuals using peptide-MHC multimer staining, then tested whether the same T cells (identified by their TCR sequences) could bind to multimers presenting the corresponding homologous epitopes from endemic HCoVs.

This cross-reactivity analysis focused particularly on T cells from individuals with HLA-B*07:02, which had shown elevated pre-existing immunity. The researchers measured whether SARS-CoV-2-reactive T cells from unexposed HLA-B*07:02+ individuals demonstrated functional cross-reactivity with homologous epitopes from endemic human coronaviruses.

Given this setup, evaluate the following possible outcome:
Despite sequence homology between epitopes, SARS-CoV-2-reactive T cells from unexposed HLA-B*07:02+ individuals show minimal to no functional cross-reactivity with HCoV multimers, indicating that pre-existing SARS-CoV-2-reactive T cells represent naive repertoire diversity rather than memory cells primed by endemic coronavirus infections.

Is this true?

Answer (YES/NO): NO